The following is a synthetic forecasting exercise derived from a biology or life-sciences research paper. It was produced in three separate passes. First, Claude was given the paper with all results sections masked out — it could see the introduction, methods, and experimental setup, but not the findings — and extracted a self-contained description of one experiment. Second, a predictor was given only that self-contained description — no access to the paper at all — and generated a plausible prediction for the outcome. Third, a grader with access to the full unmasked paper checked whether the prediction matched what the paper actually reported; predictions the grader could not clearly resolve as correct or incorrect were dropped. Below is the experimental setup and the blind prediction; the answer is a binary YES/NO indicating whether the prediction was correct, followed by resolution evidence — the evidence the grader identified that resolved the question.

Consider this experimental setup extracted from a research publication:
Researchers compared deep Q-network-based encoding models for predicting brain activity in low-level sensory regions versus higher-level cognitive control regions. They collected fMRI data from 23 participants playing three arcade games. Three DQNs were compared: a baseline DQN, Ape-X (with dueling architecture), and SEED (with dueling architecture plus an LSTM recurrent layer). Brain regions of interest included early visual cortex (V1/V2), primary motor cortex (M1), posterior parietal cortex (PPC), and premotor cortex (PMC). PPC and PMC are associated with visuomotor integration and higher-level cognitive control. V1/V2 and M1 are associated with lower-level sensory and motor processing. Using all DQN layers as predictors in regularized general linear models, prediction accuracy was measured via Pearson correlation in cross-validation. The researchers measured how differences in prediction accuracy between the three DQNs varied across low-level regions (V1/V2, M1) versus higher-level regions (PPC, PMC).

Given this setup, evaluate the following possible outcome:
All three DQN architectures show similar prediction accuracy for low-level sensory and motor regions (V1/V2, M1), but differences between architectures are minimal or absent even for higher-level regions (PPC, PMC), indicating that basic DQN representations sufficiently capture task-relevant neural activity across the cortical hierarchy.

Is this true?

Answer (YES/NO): NO